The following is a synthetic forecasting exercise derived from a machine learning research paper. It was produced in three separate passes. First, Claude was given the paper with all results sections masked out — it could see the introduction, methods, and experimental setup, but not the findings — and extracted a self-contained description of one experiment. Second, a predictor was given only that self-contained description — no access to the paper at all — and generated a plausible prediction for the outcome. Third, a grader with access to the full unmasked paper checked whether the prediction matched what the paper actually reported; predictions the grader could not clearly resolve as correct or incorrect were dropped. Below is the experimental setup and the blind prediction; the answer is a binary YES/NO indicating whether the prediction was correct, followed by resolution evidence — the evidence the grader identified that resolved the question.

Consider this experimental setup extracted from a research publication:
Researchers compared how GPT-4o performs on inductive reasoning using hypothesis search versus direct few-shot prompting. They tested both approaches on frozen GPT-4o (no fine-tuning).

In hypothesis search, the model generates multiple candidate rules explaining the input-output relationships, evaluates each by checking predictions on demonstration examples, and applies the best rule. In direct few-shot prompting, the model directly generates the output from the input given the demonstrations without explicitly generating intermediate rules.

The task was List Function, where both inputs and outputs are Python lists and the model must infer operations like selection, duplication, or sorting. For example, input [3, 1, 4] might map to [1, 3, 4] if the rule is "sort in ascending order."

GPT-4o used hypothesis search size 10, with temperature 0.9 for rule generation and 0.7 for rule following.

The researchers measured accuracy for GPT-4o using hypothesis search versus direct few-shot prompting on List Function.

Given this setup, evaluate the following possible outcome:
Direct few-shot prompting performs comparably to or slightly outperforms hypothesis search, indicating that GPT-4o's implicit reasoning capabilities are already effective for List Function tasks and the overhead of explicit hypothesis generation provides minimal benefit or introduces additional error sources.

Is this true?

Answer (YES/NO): NO